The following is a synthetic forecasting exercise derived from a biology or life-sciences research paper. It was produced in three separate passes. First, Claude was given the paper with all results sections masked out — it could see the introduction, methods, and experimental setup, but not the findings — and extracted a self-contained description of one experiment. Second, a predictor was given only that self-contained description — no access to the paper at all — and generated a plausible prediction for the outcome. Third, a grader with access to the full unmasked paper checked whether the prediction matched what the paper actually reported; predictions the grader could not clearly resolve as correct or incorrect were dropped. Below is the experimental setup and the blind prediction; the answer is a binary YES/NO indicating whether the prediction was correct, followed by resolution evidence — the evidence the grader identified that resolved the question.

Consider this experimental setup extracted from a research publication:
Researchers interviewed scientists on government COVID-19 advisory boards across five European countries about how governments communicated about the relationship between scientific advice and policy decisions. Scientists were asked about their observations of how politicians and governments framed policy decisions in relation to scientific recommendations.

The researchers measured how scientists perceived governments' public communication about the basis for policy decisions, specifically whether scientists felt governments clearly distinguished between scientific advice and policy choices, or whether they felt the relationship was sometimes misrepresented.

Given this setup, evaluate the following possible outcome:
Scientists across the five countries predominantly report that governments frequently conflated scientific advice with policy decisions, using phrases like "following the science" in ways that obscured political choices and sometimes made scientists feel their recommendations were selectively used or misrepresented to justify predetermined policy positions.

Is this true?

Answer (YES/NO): YES